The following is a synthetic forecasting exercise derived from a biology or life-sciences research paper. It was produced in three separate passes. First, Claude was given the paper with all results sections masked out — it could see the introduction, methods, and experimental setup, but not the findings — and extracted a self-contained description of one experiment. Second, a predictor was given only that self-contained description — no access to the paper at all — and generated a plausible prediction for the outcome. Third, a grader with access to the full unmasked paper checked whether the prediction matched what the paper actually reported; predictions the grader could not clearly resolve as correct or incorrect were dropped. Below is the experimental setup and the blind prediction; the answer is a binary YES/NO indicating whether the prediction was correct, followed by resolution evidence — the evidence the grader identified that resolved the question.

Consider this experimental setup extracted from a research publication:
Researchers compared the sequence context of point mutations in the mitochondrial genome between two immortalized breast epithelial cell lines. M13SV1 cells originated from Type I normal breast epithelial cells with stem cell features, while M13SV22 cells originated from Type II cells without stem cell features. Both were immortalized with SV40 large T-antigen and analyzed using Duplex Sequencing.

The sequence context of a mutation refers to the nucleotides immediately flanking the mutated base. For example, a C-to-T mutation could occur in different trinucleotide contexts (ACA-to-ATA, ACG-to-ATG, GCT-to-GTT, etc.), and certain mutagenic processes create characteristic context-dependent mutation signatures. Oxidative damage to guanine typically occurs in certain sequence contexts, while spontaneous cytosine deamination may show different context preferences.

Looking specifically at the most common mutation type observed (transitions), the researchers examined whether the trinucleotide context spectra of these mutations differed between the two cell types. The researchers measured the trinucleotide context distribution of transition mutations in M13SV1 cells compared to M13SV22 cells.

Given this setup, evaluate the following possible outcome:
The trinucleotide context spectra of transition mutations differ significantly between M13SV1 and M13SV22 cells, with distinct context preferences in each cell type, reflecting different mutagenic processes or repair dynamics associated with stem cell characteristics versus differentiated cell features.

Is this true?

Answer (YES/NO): NO